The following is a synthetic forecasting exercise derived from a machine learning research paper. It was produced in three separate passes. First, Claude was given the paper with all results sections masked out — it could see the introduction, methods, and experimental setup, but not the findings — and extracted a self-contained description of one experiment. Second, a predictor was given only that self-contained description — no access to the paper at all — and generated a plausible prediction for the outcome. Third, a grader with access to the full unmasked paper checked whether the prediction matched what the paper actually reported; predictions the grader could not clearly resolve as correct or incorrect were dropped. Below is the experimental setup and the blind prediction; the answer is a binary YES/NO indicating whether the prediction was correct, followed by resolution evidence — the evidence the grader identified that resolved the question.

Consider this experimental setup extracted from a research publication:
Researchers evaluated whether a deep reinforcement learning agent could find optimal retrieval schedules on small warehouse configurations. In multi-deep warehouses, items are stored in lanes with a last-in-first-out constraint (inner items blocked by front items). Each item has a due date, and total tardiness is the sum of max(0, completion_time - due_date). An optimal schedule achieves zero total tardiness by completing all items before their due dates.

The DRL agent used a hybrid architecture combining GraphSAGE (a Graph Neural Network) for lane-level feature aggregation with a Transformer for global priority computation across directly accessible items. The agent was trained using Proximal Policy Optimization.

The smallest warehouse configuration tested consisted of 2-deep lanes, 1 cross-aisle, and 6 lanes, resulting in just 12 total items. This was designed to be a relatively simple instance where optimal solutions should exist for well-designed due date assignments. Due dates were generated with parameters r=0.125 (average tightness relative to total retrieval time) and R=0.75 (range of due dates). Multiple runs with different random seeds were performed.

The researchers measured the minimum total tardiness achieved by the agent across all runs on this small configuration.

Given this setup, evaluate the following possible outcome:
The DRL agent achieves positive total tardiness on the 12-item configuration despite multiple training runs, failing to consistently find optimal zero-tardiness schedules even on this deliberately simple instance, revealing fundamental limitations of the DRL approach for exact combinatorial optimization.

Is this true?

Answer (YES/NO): NO